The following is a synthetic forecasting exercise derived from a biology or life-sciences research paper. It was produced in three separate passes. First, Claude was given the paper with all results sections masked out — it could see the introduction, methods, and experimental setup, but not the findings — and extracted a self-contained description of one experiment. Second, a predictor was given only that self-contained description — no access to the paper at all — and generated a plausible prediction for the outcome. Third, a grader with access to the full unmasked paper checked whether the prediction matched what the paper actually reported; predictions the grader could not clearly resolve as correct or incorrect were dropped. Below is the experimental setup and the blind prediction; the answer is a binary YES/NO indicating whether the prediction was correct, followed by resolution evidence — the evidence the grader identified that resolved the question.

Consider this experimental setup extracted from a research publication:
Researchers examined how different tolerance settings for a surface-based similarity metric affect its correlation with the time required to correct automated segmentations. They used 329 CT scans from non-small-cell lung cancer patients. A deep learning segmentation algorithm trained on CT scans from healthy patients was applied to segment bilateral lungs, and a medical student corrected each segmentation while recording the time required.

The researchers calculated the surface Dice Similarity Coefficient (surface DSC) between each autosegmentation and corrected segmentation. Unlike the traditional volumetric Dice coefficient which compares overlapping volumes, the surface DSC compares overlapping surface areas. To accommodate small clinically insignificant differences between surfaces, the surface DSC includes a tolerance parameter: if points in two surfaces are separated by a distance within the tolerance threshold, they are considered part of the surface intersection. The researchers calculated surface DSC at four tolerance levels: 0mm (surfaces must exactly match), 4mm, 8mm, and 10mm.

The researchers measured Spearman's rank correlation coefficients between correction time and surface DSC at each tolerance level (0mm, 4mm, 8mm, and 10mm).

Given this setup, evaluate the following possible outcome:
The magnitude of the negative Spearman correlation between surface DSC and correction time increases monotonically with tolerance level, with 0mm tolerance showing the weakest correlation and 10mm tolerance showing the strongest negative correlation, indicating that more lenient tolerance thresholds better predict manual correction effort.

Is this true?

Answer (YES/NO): NO